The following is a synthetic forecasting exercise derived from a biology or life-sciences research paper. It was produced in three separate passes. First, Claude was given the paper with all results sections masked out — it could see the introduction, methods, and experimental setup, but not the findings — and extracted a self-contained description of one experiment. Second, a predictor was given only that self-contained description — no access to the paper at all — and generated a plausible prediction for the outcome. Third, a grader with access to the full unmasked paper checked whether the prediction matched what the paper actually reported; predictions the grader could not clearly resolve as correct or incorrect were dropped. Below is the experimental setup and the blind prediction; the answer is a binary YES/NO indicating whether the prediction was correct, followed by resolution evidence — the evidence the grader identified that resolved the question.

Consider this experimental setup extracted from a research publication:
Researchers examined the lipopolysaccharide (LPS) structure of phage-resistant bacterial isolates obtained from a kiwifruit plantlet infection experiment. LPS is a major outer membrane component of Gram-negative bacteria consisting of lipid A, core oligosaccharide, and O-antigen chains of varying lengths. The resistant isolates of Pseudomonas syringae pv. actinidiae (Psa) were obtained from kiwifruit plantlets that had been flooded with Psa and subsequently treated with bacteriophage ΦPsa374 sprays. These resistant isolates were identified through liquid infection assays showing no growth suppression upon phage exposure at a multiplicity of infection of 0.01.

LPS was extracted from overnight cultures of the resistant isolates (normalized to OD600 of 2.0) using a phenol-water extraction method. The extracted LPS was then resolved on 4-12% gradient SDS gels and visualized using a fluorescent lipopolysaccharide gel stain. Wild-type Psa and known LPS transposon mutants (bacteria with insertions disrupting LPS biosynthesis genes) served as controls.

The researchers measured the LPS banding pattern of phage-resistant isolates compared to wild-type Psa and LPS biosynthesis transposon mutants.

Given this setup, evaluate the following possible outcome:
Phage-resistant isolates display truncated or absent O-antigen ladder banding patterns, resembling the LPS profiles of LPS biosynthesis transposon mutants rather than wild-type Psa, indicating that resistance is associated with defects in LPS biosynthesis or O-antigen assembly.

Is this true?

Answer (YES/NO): NO